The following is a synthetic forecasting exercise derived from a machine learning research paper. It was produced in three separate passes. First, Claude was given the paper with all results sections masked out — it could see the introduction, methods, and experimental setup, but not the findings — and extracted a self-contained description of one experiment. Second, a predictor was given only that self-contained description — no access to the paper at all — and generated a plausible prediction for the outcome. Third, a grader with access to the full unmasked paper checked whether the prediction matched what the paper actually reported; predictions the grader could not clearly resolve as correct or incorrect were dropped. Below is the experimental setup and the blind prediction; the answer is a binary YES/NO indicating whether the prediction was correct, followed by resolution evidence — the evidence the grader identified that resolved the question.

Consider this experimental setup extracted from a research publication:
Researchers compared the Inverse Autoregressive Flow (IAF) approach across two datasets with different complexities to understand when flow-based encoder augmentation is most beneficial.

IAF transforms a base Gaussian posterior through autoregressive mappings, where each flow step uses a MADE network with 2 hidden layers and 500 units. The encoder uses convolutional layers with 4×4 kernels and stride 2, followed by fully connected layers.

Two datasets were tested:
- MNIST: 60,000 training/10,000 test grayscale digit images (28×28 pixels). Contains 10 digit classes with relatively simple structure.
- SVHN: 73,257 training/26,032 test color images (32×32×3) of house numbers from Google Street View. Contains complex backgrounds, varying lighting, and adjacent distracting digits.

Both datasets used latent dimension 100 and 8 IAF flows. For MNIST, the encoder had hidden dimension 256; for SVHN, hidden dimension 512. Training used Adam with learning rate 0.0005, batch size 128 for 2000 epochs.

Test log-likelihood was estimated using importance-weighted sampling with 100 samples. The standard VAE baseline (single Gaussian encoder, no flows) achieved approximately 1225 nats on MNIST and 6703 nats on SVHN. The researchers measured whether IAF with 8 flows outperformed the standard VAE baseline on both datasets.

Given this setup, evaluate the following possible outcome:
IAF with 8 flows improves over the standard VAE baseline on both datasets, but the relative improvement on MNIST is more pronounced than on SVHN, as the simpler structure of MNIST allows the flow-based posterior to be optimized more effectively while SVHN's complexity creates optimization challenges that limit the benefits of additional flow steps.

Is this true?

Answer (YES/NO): NO